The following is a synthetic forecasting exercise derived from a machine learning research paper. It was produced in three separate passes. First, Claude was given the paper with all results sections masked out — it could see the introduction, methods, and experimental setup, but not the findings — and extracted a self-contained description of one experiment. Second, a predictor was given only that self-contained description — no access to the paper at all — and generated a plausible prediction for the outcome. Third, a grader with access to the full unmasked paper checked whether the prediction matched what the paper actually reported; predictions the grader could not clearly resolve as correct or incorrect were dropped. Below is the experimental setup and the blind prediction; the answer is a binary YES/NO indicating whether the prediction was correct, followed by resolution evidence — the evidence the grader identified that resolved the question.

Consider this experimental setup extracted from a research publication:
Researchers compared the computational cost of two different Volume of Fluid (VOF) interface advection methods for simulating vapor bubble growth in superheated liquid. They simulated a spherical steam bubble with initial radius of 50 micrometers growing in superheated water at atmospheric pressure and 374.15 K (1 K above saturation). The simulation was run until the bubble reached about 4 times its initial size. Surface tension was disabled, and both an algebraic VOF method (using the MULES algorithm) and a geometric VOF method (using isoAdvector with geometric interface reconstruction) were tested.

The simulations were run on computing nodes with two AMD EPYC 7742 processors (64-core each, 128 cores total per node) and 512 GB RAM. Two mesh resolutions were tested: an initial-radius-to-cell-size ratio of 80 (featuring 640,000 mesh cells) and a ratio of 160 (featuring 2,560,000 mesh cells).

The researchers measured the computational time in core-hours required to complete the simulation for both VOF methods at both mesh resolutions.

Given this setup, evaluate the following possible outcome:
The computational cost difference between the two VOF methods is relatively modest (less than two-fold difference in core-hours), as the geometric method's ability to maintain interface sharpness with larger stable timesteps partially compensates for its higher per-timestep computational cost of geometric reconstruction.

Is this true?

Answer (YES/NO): YES